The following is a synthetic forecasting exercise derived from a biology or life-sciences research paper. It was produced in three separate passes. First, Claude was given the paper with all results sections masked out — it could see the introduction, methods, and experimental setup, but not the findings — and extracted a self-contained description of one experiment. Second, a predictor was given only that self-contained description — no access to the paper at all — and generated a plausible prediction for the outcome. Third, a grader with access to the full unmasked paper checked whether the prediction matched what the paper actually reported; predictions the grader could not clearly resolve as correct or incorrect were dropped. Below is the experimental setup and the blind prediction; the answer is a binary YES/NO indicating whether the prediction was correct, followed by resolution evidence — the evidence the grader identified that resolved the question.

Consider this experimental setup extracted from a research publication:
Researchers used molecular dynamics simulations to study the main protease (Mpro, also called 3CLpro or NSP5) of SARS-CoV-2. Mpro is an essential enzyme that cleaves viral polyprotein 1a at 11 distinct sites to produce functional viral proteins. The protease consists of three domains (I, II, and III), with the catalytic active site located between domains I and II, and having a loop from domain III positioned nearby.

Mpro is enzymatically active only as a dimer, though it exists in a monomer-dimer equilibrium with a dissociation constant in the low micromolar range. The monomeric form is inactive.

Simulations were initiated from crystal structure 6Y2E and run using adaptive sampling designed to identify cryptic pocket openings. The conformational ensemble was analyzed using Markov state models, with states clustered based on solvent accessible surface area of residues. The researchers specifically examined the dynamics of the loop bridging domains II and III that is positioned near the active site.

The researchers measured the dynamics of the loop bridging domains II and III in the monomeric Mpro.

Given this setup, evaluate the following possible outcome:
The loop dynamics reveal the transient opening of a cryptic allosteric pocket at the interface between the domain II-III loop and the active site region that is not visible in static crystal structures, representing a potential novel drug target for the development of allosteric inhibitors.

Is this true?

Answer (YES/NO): NO